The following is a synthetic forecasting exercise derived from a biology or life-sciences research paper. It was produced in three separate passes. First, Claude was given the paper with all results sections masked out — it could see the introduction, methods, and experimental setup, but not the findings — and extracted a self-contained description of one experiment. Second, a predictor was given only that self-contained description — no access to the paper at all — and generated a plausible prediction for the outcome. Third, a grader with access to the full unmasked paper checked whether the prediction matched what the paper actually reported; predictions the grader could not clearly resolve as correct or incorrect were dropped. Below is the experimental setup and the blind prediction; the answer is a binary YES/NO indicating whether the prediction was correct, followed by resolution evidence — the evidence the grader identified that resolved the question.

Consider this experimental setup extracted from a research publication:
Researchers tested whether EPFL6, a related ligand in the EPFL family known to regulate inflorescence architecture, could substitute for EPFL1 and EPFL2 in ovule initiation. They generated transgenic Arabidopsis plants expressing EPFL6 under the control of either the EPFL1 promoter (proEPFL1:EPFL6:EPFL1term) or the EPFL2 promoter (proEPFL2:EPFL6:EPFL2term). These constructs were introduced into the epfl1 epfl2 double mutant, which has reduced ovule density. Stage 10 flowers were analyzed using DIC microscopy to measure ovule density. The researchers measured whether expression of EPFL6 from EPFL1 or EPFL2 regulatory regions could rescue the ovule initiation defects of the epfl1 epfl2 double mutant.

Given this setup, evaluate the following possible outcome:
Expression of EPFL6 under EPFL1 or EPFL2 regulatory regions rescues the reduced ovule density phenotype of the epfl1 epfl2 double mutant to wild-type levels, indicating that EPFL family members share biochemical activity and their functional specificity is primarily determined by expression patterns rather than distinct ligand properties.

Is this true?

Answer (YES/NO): NO